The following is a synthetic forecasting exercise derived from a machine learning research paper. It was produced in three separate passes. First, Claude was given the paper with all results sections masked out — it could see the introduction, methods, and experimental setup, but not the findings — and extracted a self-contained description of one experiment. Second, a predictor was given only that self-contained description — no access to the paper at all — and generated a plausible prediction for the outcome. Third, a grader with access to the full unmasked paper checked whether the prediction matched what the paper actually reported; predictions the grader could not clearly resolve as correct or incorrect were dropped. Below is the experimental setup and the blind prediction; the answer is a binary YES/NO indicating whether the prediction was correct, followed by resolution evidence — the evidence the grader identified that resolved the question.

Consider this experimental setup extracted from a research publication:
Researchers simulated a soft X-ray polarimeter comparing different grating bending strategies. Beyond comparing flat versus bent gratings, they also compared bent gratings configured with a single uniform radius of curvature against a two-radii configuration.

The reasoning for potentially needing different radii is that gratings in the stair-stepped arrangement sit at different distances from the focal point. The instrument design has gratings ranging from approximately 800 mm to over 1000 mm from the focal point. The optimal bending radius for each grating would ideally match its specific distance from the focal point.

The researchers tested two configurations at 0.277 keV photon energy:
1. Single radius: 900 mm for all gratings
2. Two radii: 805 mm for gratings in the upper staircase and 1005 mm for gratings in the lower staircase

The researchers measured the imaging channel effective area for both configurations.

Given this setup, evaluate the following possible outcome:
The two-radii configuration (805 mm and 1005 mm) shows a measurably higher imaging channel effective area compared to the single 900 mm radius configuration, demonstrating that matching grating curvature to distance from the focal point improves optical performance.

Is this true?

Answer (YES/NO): NO